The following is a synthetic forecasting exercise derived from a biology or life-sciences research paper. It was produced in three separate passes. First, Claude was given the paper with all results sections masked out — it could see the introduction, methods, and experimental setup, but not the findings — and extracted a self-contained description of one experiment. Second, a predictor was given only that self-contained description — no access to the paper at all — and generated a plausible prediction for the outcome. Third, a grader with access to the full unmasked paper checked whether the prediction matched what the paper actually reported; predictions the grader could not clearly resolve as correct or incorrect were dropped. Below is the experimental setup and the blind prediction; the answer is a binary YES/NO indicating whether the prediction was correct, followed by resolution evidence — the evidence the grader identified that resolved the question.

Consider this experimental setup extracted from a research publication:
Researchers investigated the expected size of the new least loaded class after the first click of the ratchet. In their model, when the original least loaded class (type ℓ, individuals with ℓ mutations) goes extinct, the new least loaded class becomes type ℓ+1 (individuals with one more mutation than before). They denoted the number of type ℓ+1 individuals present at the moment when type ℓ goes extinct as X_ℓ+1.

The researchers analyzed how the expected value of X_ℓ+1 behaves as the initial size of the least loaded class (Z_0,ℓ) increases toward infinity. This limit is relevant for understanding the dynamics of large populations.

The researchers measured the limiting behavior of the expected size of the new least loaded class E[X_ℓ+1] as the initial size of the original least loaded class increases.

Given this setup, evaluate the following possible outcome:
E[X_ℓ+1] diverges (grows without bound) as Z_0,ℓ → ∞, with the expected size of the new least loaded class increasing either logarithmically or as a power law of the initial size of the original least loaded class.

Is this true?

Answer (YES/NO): NO